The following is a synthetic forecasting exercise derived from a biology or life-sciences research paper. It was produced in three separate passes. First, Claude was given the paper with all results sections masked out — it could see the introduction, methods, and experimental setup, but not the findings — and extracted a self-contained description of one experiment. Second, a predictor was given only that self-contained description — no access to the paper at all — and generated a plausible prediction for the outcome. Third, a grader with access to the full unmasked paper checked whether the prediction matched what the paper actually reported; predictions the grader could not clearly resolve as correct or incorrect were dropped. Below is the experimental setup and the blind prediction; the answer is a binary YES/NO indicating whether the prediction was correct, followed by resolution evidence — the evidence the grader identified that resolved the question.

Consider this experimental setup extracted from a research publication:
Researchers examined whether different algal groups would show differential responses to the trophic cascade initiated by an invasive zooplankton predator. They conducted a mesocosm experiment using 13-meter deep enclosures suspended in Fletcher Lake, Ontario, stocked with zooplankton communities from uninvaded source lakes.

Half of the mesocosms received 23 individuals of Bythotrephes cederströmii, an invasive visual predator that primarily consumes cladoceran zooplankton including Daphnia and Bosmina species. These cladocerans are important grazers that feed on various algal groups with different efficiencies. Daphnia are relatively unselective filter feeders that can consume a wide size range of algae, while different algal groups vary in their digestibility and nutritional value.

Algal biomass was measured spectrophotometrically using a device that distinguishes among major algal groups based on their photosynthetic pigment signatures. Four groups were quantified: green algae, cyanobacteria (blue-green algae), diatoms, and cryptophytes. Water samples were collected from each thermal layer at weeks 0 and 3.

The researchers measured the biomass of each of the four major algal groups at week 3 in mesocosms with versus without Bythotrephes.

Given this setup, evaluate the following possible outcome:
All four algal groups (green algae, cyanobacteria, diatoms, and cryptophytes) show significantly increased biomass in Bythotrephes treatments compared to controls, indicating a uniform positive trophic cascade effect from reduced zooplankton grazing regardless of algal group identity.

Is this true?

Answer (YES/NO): NO